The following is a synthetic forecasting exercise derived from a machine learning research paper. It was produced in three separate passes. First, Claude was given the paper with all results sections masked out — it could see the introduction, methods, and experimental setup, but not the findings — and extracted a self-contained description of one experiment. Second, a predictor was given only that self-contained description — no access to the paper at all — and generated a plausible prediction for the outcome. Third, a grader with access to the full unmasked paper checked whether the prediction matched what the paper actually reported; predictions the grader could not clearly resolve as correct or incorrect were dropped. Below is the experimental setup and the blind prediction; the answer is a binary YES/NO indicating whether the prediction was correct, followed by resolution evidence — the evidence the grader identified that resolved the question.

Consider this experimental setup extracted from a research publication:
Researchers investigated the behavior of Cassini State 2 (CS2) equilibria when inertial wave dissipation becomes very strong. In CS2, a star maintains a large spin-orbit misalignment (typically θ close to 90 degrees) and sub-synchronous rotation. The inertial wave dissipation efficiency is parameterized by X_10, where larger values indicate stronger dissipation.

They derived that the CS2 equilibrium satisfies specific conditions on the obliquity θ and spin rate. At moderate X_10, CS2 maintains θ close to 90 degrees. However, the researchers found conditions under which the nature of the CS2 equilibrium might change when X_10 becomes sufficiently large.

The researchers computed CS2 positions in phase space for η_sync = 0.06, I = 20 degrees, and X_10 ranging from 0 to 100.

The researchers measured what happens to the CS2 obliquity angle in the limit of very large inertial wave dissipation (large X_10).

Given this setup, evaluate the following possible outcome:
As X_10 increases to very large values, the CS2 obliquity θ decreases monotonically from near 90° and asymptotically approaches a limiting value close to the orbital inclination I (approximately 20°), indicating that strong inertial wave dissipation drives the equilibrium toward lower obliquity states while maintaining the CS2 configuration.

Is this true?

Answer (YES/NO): YES